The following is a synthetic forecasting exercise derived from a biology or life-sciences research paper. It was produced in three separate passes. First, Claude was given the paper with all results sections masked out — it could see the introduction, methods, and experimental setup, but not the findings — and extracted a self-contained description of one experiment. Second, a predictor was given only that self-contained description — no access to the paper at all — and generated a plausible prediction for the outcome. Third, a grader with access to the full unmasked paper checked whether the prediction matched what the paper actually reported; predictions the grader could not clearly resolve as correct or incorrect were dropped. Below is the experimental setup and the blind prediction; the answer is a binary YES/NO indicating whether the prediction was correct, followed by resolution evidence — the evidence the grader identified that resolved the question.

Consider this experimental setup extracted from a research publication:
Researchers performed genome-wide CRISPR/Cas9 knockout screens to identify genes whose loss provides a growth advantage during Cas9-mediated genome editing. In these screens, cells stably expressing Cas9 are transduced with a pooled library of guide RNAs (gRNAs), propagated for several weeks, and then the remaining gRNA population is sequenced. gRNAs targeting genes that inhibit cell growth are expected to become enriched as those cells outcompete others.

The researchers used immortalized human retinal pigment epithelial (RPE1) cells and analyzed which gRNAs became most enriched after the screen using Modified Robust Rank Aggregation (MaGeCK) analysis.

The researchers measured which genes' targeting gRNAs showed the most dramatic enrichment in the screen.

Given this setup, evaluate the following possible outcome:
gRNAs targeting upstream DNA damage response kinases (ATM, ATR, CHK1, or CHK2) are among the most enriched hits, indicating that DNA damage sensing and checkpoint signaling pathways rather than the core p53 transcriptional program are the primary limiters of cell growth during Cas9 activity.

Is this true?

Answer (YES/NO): NO